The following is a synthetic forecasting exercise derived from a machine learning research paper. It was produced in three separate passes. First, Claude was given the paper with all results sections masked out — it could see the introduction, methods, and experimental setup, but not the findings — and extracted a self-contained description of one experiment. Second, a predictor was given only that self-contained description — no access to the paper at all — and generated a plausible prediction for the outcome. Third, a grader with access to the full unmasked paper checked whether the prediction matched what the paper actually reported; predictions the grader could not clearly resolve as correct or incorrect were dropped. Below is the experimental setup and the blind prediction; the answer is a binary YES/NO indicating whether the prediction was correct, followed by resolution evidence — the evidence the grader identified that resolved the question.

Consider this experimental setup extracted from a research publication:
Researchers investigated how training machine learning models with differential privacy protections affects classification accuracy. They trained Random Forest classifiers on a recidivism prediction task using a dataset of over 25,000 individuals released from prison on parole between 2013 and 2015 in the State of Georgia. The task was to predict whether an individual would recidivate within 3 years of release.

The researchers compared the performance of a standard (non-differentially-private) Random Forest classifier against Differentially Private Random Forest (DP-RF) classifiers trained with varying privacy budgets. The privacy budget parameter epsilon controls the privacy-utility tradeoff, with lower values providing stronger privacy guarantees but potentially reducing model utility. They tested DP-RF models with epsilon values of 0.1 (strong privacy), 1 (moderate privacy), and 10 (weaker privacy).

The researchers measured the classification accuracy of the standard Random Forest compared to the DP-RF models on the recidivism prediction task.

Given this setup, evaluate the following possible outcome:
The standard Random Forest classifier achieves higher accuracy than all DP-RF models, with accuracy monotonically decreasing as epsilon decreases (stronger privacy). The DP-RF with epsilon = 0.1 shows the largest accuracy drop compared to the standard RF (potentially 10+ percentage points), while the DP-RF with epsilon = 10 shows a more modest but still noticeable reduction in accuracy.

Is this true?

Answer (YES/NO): NO